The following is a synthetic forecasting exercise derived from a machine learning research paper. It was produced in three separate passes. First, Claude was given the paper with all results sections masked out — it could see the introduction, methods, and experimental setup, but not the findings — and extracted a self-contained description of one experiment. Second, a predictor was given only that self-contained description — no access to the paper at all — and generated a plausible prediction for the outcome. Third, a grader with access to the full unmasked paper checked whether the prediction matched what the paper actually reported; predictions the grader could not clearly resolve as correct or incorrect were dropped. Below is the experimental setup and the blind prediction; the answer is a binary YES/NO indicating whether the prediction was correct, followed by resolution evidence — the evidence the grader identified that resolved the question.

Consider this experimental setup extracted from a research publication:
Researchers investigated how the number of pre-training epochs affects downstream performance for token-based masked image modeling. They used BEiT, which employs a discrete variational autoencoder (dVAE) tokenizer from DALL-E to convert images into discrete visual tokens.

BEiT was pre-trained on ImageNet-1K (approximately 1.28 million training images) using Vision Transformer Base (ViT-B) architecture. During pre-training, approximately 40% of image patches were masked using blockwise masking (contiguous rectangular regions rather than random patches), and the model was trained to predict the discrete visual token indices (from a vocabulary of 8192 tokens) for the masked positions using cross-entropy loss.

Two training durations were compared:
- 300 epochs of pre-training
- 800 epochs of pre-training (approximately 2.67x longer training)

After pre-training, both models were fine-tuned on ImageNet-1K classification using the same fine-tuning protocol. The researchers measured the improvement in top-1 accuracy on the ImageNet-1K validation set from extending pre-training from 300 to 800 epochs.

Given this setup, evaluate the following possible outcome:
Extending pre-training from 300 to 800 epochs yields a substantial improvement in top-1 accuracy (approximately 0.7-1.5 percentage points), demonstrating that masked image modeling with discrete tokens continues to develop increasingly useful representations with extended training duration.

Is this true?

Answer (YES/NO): NO